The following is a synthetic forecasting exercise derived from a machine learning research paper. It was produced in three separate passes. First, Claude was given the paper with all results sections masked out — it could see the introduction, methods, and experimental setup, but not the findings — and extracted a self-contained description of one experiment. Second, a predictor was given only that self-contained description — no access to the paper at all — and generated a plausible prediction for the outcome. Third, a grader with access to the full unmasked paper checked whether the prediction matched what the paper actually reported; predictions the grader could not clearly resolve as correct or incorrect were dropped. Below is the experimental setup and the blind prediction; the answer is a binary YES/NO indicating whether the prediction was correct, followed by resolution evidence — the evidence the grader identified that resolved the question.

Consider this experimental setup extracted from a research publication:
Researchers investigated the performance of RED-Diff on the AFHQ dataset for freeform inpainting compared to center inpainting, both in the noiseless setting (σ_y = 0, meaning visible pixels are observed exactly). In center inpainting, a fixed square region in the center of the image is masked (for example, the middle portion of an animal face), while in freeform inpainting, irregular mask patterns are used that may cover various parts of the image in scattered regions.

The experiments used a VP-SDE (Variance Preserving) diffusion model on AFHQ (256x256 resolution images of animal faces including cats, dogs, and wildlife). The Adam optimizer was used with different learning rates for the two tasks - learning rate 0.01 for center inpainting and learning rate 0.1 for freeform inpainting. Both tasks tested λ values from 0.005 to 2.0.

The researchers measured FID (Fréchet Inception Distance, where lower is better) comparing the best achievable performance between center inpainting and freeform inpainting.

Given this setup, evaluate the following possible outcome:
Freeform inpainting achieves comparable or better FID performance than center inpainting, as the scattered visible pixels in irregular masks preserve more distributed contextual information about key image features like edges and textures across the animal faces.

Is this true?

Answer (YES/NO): YES